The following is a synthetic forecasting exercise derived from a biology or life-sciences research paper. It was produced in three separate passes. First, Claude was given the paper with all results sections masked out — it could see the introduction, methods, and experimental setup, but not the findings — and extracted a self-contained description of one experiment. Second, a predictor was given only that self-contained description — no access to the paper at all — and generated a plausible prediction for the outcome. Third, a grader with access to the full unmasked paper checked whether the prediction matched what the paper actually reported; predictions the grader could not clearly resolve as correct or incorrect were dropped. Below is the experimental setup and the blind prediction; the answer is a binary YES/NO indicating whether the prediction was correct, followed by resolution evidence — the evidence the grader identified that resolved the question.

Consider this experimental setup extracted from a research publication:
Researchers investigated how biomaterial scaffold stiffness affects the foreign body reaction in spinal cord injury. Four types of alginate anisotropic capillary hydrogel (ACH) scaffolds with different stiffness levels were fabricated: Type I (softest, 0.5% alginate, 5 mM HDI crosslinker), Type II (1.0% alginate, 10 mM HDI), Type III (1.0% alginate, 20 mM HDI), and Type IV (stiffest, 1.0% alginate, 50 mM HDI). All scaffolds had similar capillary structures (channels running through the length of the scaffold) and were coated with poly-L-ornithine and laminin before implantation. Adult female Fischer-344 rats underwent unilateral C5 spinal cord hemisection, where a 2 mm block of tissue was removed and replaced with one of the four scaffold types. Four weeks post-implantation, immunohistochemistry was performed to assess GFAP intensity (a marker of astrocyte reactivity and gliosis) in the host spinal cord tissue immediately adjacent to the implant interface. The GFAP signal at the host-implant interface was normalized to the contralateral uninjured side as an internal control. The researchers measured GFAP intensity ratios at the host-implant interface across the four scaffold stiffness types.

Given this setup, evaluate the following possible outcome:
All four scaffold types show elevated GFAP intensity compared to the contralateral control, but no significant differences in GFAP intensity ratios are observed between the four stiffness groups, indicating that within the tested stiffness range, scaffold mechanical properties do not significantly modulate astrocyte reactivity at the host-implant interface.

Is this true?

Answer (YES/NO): NO